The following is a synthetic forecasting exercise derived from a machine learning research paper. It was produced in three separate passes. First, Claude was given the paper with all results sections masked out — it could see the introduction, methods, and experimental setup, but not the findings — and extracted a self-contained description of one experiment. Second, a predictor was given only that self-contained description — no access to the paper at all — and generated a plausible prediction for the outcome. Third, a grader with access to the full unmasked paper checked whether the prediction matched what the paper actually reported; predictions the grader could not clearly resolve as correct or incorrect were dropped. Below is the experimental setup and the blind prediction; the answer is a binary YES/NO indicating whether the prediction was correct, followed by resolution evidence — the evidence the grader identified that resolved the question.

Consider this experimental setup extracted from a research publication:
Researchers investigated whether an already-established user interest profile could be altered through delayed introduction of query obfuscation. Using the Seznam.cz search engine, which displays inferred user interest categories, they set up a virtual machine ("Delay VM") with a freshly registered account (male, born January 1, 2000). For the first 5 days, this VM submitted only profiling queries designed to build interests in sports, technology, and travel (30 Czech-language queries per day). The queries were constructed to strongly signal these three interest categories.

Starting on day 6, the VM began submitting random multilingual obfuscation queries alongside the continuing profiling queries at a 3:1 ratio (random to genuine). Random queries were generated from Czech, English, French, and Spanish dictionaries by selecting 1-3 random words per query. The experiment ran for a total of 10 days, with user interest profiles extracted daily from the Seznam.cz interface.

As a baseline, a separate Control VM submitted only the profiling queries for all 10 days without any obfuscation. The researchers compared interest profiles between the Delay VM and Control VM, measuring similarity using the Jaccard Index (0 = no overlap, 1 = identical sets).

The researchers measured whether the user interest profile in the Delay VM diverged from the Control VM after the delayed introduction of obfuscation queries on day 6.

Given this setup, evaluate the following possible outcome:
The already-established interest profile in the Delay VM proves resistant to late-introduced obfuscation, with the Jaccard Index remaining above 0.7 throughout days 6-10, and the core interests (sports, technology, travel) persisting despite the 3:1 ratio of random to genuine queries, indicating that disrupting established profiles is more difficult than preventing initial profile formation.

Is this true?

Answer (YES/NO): NO